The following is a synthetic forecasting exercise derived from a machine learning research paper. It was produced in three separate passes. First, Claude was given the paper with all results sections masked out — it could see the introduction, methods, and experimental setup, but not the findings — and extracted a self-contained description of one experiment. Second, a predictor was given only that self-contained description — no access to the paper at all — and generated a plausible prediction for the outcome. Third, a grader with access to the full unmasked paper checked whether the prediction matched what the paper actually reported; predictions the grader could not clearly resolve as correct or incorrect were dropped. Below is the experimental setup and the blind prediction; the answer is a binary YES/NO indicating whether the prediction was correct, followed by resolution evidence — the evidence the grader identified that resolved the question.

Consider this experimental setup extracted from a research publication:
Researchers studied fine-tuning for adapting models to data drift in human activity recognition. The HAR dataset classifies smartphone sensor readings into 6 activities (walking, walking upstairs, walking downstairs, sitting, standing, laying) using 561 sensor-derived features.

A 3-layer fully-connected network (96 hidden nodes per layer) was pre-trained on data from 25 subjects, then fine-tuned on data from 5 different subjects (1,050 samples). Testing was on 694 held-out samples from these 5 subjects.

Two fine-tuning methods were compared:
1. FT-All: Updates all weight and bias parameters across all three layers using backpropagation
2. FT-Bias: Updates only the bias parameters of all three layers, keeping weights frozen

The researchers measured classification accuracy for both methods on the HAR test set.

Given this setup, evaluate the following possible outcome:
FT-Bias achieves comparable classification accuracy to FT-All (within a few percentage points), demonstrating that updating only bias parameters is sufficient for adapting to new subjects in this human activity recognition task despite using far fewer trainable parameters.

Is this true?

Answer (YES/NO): NO